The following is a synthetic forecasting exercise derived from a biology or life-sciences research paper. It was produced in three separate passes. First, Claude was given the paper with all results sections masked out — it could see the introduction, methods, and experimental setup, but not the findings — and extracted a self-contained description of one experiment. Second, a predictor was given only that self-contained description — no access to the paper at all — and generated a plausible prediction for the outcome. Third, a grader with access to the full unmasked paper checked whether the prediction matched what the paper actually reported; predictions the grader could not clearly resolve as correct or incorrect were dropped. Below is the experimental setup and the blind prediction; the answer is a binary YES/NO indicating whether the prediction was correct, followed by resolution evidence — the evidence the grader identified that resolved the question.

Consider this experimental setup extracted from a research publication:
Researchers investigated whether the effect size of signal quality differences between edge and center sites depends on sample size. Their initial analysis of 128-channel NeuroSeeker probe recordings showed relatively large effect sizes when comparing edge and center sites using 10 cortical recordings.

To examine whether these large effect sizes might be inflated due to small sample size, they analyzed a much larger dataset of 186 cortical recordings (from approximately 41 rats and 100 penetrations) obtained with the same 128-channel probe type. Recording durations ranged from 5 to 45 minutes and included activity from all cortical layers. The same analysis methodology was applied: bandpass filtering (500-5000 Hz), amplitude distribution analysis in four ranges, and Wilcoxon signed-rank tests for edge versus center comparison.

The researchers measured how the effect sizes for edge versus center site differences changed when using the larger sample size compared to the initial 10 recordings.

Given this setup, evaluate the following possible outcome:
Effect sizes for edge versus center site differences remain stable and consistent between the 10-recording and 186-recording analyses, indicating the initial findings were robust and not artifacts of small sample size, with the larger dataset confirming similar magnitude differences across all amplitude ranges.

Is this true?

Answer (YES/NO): NO